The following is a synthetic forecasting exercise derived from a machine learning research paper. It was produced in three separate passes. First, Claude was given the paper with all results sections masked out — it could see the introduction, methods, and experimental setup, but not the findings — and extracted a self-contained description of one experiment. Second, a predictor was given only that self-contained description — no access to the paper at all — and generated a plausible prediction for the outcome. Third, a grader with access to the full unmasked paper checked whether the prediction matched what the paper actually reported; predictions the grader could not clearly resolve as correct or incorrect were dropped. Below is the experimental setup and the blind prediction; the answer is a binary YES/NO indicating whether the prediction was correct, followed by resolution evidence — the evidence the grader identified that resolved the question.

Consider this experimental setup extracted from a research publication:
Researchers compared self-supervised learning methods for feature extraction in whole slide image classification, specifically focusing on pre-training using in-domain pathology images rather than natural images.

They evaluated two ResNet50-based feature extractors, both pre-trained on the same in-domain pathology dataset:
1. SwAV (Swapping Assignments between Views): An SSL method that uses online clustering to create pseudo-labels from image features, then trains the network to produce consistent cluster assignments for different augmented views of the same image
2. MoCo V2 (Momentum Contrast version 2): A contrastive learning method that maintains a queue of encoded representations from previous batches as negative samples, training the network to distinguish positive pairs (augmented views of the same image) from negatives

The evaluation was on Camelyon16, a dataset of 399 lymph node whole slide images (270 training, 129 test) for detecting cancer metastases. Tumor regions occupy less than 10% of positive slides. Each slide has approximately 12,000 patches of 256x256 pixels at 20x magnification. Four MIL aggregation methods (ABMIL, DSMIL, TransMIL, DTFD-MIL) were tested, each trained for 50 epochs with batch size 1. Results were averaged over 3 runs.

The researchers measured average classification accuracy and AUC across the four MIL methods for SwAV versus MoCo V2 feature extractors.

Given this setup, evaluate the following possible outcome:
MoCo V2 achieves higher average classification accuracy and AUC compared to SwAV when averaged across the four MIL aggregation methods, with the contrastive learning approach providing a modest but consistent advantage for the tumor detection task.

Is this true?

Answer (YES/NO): NO